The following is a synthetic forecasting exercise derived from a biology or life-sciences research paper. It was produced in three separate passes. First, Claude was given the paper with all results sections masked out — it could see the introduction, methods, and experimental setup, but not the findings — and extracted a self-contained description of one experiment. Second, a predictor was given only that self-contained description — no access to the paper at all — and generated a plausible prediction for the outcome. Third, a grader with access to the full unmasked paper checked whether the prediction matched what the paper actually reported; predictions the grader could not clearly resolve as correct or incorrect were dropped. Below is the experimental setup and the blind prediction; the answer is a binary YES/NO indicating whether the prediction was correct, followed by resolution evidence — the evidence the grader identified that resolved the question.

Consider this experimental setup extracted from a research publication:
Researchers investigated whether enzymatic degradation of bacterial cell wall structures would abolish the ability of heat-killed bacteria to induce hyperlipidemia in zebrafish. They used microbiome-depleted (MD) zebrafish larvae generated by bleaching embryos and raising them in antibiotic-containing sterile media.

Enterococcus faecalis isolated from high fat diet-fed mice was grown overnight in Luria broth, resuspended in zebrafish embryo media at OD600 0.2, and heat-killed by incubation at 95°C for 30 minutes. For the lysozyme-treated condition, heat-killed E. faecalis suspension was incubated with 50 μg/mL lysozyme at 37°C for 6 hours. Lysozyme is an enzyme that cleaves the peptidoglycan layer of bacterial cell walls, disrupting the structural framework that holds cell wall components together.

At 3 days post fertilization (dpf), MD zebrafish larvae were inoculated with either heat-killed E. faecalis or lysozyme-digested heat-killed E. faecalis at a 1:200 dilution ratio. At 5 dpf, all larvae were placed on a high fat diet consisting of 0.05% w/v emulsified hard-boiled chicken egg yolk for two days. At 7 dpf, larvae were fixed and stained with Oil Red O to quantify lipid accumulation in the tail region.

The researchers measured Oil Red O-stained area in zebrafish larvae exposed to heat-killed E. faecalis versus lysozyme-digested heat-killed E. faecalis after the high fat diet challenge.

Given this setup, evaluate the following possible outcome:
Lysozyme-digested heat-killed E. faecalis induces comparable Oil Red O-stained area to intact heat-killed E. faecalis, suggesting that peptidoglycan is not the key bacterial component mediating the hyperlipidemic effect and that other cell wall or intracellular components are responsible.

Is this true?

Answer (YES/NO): NO